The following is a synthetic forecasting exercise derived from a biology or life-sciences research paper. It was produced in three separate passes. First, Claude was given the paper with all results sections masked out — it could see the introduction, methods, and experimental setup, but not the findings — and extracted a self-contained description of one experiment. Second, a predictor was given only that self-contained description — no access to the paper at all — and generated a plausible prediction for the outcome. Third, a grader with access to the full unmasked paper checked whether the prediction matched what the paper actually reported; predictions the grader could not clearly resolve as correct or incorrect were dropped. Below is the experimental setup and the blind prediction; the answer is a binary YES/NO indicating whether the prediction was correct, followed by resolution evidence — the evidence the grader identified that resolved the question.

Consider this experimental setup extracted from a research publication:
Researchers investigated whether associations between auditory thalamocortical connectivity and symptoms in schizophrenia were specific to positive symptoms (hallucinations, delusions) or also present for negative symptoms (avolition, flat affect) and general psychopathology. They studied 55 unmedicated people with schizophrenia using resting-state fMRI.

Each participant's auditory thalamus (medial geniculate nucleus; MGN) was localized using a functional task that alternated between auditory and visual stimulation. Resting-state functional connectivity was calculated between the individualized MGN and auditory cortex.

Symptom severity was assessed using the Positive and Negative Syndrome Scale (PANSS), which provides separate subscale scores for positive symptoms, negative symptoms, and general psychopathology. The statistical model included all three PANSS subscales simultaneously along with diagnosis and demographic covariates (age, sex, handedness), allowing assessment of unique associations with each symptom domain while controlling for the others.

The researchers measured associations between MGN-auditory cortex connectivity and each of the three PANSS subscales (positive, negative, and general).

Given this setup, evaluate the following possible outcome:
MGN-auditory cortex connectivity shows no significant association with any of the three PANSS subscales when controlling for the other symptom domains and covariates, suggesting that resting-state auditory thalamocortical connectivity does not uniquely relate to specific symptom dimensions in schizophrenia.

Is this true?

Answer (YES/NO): NO